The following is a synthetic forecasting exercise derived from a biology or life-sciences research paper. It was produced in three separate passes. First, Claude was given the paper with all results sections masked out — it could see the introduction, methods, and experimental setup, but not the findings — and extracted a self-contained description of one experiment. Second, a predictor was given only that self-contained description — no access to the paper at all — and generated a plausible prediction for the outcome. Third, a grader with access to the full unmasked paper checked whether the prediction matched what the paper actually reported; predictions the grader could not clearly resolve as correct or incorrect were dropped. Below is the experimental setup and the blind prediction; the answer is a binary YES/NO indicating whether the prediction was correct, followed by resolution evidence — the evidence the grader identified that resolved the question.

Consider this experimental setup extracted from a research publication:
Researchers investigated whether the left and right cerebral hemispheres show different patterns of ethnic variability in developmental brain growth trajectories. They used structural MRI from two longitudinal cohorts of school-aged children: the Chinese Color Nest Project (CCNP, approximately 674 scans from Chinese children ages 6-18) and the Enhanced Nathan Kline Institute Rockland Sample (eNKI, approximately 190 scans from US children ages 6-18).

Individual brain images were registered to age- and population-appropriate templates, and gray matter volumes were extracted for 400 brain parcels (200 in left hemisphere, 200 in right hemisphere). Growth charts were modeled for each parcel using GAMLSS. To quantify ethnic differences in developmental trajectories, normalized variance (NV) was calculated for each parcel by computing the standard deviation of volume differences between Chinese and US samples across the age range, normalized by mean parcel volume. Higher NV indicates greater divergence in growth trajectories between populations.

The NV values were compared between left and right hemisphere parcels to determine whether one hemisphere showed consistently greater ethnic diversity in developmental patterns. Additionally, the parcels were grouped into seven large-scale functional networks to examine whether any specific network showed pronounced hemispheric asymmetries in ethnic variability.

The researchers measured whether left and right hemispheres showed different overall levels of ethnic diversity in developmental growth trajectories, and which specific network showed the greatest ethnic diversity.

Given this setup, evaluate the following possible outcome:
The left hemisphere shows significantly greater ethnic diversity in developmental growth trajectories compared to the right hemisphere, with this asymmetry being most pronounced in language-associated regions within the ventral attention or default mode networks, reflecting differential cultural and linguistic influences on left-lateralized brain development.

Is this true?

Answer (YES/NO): NO